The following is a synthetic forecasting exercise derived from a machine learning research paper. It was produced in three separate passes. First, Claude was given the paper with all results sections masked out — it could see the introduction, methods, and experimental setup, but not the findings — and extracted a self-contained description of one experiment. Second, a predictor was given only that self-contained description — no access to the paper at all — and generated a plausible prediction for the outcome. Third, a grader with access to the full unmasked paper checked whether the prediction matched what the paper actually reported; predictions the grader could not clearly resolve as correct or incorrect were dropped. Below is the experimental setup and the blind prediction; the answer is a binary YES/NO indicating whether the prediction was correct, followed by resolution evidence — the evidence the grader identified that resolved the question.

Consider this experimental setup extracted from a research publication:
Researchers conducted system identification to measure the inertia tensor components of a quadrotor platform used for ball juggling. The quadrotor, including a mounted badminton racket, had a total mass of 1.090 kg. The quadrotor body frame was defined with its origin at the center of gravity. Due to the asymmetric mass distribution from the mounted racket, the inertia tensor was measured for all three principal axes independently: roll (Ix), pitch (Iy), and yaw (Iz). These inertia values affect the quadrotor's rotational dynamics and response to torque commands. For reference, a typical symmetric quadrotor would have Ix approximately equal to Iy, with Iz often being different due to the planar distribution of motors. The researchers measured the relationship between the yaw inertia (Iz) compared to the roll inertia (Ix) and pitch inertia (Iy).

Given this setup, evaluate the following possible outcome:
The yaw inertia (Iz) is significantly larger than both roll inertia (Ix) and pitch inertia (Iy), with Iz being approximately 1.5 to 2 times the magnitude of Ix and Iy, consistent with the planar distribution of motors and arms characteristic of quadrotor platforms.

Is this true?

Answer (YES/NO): NO